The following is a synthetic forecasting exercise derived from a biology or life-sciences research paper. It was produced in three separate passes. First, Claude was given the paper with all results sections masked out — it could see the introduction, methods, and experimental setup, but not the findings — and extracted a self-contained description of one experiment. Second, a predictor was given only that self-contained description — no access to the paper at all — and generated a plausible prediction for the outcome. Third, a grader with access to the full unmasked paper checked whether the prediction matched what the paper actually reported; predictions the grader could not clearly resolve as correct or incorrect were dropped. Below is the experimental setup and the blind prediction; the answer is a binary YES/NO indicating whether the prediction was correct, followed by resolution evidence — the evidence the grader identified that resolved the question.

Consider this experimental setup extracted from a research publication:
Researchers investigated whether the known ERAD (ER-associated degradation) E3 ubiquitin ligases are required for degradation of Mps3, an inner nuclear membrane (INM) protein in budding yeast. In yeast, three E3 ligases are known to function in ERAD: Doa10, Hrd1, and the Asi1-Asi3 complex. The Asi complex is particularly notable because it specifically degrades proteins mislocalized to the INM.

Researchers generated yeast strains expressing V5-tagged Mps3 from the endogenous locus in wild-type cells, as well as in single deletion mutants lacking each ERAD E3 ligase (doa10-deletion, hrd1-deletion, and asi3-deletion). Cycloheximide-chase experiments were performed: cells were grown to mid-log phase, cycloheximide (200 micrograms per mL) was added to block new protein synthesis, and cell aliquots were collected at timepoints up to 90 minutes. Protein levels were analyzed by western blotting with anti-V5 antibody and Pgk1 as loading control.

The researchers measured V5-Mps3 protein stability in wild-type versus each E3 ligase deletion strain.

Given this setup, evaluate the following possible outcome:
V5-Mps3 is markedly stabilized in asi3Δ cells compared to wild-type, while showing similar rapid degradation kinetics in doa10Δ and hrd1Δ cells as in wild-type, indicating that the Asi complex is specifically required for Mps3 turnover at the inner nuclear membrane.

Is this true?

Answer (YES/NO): NO